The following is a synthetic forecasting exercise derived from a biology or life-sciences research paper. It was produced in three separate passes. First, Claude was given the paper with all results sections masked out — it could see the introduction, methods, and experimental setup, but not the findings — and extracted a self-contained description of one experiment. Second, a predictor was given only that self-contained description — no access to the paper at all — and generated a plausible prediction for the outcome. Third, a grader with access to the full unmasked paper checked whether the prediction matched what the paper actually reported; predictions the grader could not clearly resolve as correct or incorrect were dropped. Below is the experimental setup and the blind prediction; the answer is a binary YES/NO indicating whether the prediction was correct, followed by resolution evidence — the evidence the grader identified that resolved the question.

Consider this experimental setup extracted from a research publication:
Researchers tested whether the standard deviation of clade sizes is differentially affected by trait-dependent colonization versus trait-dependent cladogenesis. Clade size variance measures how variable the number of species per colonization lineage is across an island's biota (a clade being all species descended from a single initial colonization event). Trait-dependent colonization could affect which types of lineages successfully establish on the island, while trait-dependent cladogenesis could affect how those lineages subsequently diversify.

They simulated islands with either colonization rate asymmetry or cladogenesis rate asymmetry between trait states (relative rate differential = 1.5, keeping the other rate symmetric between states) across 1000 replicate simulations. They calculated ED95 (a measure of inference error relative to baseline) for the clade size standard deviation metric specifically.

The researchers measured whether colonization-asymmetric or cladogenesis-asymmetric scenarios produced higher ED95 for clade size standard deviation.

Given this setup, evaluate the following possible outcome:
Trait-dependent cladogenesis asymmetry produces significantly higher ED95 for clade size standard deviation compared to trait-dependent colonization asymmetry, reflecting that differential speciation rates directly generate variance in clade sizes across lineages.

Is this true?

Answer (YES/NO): YES